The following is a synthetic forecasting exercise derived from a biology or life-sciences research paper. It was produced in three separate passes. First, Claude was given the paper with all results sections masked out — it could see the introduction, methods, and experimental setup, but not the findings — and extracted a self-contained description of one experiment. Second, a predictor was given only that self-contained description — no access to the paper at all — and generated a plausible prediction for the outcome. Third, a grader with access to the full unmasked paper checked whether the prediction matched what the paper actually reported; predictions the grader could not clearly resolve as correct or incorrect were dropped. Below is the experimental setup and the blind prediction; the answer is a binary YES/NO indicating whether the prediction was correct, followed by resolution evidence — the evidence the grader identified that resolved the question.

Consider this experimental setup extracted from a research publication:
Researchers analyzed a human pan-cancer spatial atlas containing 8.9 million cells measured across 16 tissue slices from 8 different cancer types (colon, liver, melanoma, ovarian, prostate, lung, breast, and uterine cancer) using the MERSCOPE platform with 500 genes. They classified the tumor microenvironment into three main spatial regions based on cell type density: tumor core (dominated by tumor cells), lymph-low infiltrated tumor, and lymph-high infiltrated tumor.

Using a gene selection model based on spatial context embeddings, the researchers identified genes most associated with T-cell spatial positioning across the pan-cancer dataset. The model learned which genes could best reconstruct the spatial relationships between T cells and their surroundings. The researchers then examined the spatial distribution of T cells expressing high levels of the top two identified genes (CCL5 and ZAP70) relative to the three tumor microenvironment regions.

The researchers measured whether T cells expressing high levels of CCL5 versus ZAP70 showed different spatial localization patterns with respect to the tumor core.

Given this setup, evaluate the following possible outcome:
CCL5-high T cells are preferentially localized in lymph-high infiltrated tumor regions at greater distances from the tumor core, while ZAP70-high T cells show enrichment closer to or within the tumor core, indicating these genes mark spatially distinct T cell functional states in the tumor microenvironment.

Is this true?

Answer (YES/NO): NO